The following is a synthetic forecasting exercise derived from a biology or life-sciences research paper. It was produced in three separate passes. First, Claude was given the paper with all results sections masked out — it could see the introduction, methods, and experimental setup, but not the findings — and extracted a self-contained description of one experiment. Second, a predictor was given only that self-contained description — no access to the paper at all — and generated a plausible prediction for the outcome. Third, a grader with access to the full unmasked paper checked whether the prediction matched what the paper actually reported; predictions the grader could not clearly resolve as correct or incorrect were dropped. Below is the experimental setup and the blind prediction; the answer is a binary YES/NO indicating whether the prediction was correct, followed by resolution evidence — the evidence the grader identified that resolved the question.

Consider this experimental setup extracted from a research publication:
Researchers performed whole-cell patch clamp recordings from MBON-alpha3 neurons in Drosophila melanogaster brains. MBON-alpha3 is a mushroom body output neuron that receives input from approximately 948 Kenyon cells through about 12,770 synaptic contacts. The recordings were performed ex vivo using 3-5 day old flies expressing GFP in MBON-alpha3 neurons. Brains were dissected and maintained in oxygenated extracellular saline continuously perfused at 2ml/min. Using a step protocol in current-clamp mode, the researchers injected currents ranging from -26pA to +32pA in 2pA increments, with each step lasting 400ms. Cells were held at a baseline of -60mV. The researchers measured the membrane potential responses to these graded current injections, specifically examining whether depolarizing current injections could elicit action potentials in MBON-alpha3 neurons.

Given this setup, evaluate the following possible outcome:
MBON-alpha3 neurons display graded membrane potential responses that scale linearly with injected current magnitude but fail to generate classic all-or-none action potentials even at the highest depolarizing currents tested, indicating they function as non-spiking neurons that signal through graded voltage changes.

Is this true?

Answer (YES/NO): NO